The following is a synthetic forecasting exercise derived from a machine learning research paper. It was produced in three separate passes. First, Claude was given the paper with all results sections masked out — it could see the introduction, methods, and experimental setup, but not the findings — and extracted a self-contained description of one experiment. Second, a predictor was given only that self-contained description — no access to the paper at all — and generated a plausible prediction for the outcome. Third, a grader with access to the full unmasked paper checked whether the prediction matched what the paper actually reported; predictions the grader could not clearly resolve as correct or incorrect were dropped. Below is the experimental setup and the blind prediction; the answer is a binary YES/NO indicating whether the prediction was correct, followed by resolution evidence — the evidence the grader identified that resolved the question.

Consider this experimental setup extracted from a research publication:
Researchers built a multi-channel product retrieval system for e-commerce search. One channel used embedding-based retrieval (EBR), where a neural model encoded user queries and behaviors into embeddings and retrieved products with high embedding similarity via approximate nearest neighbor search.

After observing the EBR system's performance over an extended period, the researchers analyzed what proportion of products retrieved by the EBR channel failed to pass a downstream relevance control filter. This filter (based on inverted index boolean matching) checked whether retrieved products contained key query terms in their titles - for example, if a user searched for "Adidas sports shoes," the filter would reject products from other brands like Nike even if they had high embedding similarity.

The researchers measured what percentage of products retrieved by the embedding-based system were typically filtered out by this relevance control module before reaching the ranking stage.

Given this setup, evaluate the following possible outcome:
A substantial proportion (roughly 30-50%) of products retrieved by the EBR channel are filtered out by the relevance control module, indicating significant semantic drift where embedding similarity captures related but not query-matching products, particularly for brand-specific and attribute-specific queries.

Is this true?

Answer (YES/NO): YES